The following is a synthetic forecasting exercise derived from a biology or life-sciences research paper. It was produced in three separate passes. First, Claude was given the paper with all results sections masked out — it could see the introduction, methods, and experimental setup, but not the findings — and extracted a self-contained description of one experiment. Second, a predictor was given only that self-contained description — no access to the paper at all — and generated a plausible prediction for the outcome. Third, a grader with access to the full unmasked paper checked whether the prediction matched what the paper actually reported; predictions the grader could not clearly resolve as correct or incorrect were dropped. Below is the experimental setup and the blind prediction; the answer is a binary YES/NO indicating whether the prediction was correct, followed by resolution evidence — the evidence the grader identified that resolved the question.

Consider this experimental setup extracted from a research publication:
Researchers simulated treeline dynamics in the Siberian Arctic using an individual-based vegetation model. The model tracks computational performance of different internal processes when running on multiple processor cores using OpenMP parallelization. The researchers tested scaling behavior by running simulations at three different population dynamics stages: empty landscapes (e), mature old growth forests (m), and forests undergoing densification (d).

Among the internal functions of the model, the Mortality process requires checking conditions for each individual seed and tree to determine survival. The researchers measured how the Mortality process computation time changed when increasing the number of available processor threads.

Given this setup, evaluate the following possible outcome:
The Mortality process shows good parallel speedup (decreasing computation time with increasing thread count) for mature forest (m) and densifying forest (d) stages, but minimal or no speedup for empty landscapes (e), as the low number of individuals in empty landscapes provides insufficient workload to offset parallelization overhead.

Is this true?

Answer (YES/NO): NO